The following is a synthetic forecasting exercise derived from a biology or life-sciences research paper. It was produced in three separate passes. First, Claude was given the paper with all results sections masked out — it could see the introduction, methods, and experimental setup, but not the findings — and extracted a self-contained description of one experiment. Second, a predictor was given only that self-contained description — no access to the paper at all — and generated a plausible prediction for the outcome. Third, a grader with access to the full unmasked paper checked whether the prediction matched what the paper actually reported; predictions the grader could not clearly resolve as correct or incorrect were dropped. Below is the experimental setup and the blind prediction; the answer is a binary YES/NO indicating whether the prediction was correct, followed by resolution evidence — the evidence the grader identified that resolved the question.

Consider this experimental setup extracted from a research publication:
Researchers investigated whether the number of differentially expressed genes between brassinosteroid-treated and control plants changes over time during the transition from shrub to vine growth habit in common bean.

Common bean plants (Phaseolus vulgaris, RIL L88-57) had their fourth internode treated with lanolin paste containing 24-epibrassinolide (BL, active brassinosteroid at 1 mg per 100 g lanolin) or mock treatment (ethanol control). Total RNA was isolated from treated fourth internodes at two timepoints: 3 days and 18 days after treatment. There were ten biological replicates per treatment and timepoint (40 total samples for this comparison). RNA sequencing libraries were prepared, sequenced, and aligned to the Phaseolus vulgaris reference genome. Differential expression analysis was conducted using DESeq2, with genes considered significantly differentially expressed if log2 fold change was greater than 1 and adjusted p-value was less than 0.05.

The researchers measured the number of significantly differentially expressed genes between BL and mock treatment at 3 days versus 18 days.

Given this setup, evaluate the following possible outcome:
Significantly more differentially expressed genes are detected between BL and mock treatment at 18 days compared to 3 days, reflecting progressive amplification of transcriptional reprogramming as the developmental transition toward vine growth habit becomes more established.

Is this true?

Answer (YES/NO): NO